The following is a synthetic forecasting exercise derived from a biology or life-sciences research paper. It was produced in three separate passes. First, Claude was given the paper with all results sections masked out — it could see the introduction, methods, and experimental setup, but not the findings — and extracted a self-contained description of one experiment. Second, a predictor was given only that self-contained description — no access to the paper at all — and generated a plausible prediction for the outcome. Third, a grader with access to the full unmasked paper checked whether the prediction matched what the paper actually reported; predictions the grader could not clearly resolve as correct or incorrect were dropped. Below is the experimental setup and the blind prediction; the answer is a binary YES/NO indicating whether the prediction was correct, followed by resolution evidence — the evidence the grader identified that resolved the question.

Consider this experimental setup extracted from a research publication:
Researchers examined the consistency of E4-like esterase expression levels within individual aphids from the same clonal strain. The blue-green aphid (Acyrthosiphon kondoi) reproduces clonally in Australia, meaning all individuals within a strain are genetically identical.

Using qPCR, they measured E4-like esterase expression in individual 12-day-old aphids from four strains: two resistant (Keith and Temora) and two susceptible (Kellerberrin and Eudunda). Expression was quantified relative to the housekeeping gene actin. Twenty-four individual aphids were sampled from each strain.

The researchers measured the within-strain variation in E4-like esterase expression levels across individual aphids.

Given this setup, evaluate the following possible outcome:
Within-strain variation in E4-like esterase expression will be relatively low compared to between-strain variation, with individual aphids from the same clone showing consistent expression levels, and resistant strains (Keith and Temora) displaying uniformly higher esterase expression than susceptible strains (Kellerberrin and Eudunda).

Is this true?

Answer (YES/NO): YES